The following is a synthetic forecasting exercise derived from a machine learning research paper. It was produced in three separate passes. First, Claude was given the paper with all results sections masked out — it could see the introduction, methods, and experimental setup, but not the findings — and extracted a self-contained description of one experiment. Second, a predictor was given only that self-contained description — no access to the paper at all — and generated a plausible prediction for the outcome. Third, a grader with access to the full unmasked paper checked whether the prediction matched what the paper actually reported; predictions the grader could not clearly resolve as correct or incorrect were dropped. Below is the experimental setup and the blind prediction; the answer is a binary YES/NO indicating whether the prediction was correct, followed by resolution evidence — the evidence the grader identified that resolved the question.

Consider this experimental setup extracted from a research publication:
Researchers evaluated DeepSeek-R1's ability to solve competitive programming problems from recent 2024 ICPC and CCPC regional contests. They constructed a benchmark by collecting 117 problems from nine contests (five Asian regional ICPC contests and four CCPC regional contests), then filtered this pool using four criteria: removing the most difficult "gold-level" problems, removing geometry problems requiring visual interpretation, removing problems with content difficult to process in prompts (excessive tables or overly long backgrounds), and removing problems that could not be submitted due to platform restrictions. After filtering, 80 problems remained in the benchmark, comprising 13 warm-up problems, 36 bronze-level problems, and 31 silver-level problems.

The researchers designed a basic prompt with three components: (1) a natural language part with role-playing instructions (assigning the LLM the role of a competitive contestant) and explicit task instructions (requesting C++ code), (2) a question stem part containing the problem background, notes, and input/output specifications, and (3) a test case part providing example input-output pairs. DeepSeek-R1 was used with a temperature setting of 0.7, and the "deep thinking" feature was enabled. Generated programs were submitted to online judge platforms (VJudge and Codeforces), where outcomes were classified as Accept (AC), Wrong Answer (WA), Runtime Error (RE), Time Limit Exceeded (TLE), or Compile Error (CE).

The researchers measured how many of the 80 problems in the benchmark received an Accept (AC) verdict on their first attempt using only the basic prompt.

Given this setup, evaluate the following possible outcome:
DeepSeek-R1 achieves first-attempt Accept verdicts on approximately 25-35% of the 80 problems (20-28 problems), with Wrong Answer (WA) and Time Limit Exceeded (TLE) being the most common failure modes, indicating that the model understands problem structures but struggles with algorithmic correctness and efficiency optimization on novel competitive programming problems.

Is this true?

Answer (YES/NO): NO